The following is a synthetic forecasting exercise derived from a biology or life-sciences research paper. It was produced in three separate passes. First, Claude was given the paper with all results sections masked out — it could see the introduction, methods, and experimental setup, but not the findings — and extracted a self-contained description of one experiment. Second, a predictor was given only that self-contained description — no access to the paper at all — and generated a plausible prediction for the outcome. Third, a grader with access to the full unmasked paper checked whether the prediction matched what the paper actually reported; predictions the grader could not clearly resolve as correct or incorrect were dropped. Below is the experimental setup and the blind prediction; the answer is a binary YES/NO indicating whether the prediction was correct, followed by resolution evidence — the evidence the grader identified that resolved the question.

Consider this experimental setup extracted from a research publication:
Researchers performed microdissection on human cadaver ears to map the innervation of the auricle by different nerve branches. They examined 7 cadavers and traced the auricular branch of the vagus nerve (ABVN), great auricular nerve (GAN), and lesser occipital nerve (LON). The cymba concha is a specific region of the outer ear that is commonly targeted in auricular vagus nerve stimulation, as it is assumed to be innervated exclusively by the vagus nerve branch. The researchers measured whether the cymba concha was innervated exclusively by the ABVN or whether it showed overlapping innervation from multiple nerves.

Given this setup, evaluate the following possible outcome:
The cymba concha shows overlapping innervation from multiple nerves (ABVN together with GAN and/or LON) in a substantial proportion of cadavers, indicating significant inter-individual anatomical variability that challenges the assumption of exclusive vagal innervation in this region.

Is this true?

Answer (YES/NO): NO